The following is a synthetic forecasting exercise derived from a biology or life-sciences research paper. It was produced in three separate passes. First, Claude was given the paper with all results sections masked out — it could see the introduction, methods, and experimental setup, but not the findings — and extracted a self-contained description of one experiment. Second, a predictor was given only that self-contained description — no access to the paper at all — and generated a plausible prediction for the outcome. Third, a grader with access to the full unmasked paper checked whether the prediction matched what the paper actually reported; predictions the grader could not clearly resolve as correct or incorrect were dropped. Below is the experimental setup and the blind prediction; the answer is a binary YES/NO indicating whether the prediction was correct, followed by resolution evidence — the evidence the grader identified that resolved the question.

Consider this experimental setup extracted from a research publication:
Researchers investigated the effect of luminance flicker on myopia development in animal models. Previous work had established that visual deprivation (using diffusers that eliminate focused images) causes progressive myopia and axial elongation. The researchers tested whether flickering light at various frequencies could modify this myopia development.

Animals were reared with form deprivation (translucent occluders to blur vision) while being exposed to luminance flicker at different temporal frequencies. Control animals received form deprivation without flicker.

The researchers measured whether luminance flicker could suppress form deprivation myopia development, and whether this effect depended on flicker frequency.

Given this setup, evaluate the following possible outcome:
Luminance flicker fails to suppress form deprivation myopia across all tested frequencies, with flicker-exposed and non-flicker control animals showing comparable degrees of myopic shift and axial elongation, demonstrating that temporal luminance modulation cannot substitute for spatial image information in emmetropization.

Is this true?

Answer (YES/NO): NO